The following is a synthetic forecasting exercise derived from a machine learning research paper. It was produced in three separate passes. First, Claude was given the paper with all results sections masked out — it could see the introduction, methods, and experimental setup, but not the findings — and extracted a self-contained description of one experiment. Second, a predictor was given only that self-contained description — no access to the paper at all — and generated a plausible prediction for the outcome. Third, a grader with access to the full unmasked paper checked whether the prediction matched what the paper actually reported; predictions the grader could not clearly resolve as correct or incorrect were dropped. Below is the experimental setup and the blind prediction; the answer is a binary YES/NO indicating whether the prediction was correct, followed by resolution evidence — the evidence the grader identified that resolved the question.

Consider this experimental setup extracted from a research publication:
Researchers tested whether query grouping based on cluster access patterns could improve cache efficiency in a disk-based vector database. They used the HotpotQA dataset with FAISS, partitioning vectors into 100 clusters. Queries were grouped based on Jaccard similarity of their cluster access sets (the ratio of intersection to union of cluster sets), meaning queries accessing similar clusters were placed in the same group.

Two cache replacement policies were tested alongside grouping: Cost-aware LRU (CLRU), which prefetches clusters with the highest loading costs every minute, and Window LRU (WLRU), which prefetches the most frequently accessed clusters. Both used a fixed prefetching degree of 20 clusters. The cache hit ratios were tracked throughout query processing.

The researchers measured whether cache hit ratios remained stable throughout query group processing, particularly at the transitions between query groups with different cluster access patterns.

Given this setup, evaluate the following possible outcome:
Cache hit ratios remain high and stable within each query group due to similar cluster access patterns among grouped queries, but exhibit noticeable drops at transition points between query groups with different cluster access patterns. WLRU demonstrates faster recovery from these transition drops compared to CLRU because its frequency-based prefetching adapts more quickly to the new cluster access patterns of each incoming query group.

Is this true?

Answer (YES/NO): NO